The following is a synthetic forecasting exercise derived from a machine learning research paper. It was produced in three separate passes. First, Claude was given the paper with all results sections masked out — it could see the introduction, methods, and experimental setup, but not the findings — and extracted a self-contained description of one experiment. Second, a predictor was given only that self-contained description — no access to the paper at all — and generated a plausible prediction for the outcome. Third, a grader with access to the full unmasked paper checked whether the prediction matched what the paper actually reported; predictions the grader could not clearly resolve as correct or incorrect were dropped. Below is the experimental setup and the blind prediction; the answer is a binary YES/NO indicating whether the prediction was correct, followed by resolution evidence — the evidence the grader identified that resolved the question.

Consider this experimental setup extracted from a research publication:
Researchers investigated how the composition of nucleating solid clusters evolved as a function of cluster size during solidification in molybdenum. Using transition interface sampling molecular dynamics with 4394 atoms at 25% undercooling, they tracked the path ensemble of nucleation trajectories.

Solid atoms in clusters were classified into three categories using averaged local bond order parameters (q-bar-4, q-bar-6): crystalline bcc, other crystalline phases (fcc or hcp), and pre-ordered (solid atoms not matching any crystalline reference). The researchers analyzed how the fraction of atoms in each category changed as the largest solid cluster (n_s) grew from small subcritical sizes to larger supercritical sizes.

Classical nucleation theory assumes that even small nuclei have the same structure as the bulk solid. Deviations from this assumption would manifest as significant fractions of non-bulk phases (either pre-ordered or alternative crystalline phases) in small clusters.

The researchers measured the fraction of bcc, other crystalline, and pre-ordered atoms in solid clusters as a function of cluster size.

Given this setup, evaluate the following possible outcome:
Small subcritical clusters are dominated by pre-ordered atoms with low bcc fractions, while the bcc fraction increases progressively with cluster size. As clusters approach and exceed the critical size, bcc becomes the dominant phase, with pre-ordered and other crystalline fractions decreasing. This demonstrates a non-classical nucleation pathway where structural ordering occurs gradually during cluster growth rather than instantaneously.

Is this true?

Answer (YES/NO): YES